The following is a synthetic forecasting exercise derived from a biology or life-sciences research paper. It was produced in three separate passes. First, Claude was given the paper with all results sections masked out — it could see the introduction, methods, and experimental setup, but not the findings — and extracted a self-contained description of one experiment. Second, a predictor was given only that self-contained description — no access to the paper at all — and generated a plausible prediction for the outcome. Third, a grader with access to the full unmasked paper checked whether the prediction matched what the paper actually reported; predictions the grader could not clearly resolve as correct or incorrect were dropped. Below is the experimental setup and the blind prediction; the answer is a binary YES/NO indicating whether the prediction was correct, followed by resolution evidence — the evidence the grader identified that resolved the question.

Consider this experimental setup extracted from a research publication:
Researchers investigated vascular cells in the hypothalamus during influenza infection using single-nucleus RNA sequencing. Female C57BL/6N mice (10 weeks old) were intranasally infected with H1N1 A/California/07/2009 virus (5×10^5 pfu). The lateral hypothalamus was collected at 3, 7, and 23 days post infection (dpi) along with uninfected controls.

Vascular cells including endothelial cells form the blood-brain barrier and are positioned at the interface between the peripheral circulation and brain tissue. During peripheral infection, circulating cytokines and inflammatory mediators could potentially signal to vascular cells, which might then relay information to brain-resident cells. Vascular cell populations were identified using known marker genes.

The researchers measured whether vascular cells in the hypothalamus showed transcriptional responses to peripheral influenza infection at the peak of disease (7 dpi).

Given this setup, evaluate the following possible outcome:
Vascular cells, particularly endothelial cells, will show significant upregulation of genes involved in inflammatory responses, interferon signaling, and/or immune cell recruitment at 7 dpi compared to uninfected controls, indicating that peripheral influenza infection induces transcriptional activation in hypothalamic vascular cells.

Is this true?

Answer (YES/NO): NO